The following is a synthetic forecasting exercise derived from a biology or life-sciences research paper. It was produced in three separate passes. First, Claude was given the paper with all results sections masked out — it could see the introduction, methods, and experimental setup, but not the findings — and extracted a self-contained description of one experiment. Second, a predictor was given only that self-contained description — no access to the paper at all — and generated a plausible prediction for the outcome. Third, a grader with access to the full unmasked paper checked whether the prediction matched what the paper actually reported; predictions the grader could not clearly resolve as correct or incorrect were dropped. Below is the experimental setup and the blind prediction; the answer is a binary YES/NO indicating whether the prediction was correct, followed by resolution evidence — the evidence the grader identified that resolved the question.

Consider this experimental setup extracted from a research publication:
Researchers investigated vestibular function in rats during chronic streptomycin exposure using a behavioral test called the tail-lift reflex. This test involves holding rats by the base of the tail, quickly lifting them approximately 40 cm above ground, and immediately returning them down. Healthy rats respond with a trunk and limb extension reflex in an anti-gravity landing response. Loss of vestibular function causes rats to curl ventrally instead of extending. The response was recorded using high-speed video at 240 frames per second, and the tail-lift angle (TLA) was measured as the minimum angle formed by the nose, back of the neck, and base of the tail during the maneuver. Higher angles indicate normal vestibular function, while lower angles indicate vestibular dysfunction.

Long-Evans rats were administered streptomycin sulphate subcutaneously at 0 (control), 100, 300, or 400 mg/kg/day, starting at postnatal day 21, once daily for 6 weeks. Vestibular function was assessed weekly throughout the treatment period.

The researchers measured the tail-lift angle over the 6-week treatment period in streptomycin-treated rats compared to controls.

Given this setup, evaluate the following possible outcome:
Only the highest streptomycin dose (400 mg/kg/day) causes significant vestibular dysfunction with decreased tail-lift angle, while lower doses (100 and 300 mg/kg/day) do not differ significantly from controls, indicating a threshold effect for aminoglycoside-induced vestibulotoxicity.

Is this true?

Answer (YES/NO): NO